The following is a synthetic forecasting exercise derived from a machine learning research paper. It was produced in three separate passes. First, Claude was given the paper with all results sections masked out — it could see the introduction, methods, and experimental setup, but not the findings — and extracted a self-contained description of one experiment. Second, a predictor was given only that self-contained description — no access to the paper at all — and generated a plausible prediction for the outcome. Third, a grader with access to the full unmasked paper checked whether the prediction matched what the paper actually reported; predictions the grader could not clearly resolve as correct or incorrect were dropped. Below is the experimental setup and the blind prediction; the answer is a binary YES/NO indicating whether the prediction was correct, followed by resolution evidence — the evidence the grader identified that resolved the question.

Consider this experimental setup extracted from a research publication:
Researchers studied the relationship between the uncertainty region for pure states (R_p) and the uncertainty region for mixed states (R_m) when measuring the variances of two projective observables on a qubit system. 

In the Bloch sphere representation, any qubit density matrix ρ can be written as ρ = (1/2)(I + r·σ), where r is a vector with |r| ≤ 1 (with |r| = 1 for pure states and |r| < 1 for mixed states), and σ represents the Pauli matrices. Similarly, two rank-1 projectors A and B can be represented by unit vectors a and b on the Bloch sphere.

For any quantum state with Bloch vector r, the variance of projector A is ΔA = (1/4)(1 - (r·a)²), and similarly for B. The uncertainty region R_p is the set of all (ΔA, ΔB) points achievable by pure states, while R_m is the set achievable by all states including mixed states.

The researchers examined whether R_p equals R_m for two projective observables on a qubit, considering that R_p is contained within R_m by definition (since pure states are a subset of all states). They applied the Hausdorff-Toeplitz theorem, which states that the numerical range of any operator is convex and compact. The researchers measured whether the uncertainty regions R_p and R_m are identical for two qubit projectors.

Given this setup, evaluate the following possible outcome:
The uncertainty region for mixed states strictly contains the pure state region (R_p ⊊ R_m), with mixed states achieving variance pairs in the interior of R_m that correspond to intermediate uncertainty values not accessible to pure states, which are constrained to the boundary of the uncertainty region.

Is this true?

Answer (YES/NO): NO